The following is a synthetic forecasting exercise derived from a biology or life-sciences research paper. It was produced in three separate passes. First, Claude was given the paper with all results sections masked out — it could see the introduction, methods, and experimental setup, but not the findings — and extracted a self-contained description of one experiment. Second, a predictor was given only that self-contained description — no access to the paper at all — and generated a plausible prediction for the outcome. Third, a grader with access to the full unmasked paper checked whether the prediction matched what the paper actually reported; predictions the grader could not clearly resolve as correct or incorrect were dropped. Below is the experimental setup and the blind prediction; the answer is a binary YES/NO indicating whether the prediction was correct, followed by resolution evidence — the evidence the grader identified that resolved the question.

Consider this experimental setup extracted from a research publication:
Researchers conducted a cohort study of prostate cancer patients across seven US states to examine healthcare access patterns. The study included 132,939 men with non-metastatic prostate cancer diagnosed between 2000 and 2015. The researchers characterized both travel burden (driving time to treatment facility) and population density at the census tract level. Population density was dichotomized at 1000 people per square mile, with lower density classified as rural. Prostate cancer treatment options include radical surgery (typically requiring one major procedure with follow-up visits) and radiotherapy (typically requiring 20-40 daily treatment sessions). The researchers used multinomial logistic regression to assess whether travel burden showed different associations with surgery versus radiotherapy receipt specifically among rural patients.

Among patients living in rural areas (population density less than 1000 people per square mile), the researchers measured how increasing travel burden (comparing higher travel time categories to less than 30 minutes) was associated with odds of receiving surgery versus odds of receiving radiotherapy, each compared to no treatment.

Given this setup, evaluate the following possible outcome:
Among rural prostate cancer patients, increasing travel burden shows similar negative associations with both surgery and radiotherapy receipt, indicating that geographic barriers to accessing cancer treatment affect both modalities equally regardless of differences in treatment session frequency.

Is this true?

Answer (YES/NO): NO